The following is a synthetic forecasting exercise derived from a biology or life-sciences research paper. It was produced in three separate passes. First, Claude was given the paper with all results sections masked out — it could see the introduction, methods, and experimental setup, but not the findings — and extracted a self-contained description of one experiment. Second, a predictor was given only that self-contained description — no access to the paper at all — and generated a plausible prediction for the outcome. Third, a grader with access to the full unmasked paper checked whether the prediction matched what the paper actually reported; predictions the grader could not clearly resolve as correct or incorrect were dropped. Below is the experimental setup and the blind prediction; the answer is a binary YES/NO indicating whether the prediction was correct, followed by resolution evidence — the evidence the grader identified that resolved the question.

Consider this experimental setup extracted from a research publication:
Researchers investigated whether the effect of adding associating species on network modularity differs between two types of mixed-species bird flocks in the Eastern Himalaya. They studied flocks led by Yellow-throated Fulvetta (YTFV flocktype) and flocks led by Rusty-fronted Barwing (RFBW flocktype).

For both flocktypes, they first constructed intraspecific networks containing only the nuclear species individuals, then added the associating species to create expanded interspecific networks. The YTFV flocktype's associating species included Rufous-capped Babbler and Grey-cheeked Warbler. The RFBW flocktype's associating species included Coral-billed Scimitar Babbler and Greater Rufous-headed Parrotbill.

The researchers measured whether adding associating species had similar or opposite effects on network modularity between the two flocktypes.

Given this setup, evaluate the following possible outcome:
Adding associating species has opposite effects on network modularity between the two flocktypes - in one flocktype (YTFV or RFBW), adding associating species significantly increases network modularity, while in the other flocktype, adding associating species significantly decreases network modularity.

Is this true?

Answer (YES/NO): YES